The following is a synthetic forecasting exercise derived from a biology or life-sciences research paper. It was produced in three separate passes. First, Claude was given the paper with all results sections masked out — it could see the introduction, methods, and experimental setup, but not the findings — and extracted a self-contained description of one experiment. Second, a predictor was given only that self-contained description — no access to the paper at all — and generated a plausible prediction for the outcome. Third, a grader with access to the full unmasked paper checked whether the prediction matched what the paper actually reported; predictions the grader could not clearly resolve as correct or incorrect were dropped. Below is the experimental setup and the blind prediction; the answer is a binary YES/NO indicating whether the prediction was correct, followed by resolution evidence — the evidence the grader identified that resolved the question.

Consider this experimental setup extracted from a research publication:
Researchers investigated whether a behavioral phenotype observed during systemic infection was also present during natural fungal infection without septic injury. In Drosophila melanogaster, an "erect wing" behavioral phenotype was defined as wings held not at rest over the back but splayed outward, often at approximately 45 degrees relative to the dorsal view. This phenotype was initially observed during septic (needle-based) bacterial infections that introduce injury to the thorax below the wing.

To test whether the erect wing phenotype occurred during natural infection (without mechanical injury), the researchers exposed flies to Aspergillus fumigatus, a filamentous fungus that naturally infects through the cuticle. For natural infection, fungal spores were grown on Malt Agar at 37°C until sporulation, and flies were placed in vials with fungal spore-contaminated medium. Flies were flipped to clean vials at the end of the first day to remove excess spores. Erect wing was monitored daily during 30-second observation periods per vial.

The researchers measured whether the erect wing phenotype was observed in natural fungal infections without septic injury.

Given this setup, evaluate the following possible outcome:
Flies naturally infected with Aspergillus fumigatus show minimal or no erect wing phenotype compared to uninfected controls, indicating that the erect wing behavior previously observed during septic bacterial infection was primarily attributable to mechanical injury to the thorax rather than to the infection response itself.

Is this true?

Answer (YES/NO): NO